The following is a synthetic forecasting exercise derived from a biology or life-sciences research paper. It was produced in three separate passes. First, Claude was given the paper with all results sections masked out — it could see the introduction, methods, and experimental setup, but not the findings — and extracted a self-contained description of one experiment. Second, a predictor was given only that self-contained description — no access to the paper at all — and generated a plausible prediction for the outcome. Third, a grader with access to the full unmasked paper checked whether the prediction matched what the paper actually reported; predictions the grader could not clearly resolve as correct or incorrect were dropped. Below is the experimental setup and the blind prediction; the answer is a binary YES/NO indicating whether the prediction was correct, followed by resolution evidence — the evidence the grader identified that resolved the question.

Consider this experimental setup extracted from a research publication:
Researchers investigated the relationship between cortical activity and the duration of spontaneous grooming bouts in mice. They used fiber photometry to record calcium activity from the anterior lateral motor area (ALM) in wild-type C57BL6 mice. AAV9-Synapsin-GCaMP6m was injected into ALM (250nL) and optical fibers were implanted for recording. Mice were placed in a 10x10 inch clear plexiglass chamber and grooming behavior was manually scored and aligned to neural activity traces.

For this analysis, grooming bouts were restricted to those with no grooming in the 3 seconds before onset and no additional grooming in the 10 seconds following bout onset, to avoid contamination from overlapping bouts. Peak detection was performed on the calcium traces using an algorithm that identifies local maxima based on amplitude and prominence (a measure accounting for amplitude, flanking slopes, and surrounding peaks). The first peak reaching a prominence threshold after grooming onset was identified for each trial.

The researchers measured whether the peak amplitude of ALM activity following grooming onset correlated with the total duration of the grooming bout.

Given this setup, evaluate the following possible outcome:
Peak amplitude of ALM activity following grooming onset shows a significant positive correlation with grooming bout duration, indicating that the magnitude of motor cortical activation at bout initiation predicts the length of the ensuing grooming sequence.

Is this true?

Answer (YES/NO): YES